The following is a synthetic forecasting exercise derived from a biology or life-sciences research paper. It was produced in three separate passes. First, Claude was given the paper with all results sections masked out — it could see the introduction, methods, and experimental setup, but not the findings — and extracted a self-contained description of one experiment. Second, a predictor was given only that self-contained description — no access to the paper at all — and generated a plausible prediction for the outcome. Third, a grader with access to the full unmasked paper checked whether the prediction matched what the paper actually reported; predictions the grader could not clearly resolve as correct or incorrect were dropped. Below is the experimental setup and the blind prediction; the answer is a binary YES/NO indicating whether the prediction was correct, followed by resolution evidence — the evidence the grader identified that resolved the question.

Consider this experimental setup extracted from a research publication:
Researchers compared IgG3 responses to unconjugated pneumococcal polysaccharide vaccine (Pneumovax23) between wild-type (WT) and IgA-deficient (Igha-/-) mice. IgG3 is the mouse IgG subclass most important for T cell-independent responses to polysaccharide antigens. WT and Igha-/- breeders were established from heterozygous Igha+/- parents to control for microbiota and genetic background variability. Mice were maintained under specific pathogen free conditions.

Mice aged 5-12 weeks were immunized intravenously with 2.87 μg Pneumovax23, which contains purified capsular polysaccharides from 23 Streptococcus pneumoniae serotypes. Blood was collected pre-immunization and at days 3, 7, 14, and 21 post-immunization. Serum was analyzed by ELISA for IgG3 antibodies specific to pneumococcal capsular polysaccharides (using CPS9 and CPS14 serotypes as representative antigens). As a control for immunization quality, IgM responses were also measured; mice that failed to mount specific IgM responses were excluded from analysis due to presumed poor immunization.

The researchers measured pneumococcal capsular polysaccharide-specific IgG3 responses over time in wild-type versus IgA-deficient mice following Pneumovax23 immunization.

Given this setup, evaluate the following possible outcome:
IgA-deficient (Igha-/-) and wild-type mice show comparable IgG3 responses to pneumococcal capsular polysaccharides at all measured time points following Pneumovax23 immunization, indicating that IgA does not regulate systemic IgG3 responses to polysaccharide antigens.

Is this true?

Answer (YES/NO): NO